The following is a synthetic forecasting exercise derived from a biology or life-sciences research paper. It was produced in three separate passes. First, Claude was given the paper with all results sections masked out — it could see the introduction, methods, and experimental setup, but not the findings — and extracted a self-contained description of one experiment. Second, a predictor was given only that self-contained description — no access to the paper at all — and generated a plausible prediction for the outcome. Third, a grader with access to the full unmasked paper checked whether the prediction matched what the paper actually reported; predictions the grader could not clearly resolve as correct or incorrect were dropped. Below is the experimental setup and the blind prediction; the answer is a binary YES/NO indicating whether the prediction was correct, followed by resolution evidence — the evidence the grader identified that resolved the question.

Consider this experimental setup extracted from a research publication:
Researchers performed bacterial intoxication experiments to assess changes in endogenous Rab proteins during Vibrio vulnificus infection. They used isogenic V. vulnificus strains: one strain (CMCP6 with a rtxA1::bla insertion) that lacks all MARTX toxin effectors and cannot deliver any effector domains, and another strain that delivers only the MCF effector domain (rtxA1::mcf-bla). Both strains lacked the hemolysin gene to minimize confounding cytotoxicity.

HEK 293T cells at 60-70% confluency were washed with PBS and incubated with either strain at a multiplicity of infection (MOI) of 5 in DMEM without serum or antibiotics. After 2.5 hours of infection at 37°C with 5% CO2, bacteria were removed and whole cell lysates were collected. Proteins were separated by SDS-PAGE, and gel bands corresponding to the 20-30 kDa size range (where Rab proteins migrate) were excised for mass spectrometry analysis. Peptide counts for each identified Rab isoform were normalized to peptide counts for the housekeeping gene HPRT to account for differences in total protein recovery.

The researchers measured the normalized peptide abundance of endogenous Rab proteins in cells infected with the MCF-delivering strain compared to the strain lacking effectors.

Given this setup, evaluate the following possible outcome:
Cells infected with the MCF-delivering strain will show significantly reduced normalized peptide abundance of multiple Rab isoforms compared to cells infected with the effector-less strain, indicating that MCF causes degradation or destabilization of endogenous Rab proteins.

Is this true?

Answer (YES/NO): YES